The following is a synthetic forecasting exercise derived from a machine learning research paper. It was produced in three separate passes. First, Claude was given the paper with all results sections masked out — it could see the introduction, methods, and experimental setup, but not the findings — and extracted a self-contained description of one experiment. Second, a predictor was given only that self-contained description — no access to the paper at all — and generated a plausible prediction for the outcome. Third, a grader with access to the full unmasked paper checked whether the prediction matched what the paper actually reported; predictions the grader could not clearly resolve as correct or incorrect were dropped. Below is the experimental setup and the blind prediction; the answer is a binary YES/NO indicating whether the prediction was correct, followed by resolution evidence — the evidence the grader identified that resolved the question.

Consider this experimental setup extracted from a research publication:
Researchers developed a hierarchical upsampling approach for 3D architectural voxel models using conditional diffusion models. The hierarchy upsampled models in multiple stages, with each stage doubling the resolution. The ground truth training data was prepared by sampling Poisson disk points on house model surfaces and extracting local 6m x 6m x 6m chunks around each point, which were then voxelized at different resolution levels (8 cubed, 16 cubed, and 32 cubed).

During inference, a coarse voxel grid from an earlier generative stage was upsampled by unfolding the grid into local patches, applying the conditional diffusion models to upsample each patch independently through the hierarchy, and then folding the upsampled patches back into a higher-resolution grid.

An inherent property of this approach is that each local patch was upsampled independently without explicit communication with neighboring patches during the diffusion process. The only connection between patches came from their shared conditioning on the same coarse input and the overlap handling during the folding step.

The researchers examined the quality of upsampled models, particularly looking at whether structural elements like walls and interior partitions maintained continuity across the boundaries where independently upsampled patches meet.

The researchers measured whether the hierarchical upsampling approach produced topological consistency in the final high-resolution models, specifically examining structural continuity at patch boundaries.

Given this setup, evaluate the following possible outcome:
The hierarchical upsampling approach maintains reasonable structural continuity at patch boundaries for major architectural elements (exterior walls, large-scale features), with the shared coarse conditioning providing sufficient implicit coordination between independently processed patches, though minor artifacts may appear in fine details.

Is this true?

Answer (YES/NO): NO